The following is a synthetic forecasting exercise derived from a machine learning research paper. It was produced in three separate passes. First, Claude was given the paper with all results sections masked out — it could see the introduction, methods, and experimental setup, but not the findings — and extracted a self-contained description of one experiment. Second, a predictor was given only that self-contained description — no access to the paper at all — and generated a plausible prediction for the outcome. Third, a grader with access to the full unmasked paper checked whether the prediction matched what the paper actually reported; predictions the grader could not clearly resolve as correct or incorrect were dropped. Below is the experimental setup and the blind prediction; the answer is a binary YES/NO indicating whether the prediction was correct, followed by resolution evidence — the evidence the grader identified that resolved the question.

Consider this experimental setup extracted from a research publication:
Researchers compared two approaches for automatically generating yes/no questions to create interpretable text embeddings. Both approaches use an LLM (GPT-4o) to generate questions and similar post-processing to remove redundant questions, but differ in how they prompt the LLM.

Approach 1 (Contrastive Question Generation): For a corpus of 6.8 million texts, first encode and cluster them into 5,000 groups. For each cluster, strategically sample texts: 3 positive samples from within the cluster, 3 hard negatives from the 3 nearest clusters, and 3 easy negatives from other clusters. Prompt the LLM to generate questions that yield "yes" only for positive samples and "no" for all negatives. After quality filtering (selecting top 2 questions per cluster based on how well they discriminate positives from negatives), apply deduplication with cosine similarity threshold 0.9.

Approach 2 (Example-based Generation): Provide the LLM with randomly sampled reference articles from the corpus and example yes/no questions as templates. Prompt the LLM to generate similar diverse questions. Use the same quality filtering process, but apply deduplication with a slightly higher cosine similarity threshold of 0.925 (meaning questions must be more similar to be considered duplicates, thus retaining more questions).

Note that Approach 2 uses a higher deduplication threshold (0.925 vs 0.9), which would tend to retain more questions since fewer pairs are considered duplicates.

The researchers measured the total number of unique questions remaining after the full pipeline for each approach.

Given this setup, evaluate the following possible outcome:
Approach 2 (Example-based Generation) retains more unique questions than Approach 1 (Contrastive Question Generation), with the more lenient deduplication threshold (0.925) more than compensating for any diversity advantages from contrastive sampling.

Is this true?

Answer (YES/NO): YES